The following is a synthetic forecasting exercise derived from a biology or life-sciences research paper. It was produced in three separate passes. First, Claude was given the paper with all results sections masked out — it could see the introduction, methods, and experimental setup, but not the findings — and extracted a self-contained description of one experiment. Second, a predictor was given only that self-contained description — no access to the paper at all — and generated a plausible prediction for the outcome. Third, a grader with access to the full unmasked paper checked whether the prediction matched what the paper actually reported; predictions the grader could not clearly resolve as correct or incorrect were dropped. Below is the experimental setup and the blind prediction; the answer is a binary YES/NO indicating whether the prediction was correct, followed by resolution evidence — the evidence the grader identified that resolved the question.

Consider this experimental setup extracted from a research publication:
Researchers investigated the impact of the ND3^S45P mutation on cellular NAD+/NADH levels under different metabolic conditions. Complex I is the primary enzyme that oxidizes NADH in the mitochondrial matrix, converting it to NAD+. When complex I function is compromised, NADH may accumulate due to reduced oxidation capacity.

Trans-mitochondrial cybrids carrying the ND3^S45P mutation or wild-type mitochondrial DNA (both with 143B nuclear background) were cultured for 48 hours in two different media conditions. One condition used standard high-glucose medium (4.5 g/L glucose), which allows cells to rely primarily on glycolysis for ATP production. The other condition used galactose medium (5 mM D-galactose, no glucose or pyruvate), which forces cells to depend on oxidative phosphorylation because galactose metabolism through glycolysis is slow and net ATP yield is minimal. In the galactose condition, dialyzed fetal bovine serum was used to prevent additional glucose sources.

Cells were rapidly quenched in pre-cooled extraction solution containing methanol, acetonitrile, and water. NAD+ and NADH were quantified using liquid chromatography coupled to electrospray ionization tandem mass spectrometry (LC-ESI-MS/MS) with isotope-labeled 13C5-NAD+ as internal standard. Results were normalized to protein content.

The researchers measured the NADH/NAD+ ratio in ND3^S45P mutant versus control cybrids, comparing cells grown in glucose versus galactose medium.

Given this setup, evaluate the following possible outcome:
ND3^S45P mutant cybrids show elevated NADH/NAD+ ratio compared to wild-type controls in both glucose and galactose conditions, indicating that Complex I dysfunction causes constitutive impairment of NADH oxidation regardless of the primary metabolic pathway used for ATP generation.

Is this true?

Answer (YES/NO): YES